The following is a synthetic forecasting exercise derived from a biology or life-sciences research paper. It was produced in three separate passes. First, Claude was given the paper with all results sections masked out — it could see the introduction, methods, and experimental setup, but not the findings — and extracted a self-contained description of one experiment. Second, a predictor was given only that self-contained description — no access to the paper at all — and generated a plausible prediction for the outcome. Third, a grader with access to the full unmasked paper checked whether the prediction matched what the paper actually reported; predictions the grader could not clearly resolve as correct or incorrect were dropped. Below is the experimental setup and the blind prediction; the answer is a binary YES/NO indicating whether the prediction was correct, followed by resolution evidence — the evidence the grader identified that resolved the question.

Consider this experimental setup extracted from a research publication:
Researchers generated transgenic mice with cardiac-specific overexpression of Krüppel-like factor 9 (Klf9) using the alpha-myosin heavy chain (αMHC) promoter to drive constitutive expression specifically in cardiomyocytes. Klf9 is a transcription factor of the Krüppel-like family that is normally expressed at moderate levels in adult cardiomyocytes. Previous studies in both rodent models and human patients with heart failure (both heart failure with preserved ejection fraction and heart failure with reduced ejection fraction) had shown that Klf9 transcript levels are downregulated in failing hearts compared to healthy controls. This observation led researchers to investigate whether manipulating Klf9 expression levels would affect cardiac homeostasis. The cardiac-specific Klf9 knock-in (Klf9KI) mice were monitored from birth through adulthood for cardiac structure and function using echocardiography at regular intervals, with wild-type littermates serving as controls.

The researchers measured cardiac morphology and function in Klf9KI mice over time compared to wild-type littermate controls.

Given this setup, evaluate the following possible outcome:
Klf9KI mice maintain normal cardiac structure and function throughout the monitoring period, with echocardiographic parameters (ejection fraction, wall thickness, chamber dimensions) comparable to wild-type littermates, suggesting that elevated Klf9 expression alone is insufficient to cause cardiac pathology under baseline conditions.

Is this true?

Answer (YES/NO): NO